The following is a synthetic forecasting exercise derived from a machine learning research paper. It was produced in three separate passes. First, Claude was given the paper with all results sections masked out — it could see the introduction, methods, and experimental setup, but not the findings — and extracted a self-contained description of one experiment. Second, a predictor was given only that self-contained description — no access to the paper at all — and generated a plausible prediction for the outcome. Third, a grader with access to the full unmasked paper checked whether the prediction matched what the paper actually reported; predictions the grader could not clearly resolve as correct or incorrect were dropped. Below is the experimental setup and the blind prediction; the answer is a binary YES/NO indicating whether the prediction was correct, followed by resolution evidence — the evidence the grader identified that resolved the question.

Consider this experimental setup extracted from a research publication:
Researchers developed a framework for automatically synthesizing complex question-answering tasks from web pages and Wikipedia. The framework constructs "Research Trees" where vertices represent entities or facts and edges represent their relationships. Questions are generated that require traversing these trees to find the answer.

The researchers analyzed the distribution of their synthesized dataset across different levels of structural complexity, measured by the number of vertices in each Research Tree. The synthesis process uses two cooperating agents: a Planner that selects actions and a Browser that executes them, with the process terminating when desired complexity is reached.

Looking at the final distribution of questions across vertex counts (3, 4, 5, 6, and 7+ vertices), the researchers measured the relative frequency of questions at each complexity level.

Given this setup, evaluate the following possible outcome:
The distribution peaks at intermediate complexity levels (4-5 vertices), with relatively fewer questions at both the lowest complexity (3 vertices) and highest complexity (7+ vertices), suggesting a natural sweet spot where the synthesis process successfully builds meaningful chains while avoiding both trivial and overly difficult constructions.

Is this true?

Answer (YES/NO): NO